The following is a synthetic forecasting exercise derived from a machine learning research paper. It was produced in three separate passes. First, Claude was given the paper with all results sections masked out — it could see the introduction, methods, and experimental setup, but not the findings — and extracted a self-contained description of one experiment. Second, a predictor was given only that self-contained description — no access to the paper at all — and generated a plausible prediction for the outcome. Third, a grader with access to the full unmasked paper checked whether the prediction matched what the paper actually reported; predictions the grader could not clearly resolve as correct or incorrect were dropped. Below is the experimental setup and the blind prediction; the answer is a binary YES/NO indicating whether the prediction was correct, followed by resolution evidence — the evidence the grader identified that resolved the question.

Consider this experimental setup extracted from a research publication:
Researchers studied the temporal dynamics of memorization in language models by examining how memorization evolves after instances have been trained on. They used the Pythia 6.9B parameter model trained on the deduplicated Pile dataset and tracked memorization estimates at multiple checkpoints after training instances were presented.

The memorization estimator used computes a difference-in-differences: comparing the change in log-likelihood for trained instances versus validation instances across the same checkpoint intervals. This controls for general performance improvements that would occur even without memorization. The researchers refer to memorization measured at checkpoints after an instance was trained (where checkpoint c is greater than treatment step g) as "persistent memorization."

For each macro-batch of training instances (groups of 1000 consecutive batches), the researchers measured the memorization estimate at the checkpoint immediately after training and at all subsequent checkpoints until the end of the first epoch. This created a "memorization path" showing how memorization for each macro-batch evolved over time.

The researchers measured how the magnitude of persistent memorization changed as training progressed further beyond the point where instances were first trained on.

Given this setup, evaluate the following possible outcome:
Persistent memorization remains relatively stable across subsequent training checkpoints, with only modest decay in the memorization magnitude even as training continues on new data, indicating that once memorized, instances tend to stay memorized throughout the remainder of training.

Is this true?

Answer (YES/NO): NO